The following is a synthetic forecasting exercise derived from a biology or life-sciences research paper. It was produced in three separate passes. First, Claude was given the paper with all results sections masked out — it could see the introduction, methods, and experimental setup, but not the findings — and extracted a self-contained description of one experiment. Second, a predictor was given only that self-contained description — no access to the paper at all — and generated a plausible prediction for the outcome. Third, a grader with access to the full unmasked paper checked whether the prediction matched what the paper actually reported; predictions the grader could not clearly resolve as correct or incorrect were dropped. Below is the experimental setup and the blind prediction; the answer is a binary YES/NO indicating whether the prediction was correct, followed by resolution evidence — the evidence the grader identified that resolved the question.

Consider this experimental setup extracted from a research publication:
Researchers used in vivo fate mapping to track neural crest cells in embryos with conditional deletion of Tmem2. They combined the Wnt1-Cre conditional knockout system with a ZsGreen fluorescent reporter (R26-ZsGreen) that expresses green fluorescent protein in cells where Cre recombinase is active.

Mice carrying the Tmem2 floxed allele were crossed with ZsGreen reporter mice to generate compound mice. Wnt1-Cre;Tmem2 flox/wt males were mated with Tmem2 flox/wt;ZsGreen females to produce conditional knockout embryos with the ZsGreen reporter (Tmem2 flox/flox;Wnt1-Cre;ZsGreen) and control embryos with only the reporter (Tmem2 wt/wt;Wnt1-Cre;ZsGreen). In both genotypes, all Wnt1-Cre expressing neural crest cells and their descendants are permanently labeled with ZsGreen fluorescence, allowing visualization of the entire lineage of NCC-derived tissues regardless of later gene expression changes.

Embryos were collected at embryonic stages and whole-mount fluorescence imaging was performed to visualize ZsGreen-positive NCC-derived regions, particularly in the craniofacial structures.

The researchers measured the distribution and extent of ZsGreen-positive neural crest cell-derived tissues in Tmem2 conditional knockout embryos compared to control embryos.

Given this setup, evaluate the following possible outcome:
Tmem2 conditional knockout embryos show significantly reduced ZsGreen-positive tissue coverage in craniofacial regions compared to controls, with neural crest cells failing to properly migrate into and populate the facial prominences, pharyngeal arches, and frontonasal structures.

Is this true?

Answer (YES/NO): YES